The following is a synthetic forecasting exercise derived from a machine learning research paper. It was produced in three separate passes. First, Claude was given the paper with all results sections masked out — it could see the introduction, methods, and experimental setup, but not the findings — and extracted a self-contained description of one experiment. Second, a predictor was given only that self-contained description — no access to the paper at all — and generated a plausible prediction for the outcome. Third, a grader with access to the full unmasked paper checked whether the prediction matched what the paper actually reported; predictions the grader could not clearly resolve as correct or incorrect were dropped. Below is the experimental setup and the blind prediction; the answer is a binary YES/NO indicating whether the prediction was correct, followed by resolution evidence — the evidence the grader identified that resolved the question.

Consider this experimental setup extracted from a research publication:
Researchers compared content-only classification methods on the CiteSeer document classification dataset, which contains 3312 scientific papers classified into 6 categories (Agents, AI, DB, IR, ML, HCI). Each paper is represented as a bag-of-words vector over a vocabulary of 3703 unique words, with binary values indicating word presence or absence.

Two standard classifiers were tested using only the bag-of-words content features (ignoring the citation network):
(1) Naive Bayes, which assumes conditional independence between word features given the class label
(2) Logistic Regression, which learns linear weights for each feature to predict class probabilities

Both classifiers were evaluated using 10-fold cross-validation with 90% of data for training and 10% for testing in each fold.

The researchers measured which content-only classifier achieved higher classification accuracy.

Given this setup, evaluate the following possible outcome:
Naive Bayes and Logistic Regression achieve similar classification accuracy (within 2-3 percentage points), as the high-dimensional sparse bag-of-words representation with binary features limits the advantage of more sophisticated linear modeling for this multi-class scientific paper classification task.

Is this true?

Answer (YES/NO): YES